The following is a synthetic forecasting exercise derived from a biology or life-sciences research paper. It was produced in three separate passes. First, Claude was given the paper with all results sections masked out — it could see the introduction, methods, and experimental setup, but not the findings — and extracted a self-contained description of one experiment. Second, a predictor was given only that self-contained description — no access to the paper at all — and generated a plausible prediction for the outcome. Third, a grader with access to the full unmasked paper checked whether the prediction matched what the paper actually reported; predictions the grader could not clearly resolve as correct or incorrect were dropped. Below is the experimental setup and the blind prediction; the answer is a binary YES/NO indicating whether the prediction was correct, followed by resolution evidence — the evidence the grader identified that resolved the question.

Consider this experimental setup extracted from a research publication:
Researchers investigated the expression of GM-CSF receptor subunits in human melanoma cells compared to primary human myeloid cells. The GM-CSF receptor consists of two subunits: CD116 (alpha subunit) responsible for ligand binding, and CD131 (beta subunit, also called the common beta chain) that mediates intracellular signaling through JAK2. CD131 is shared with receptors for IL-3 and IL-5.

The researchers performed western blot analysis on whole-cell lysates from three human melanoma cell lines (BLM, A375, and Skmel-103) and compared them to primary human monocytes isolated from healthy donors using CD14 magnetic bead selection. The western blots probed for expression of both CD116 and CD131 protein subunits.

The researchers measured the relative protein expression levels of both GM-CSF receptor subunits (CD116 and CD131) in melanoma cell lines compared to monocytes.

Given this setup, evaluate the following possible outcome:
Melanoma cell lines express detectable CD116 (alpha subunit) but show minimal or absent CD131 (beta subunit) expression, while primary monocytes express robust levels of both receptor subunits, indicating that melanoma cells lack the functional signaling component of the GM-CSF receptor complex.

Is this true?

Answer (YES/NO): NO